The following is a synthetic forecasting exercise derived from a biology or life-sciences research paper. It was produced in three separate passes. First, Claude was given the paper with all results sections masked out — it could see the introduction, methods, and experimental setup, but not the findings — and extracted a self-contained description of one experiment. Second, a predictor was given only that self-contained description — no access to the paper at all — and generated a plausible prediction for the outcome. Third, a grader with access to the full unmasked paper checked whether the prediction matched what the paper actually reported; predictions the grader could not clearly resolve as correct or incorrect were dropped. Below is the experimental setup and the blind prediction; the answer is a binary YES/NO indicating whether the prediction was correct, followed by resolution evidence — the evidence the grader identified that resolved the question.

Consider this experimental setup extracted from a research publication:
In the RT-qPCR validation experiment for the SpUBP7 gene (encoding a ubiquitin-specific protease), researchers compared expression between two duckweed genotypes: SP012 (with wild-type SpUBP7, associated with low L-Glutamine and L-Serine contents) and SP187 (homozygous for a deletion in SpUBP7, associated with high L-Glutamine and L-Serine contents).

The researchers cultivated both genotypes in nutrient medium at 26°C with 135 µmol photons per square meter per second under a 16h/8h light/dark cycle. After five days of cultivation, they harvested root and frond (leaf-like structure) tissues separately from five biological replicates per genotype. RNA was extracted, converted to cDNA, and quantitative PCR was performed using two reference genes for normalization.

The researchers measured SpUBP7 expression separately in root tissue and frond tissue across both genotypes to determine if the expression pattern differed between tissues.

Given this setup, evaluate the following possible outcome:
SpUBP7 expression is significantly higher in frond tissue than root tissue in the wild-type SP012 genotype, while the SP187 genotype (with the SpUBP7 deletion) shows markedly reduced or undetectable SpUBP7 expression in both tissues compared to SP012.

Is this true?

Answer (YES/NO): NO